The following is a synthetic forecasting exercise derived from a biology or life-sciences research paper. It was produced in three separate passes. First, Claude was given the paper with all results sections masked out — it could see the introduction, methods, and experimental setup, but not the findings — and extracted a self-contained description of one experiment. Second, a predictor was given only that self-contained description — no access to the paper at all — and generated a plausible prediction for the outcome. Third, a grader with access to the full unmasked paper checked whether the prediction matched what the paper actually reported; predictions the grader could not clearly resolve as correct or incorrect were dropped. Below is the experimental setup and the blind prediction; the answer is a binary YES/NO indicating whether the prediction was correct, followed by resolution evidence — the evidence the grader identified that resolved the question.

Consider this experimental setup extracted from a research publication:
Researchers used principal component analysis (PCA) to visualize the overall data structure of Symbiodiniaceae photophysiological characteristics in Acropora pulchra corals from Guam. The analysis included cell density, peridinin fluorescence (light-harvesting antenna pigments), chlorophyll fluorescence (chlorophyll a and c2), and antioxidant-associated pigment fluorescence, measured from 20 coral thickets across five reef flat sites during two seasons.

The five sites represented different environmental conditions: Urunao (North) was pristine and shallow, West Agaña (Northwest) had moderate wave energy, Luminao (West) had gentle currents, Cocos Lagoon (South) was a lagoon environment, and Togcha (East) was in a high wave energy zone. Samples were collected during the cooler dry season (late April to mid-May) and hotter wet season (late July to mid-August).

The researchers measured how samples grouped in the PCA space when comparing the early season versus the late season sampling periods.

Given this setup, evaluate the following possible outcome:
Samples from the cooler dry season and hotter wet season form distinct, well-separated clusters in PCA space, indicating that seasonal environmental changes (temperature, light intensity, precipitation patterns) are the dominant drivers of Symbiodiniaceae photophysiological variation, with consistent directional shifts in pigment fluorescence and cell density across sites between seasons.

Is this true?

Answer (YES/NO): NO